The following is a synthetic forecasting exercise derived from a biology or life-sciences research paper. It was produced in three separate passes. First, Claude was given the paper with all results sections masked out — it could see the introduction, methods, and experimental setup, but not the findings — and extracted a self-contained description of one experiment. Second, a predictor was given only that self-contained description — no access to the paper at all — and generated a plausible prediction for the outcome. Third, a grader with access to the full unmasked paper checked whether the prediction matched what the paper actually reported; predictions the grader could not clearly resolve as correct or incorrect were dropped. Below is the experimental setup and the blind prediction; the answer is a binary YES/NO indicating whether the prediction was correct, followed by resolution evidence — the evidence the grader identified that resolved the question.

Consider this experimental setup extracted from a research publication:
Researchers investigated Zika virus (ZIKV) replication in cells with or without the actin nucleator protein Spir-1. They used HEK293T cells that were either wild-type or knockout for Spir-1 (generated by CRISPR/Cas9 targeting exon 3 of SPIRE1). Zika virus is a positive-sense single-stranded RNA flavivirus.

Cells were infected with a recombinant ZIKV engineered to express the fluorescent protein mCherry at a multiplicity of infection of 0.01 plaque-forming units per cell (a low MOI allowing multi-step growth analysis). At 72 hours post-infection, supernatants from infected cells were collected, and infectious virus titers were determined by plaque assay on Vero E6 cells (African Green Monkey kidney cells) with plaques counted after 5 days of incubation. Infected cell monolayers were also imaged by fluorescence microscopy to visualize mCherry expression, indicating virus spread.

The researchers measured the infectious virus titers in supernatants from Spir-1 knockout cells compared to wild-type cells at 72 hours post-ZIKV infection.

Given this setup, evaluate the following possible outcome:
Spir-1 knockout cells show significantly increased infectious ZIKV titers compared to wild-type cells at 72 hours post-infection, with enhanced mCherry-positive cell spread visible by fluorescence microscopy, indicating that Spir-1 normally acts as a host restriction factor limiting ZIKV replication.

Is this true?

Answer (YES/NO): YES